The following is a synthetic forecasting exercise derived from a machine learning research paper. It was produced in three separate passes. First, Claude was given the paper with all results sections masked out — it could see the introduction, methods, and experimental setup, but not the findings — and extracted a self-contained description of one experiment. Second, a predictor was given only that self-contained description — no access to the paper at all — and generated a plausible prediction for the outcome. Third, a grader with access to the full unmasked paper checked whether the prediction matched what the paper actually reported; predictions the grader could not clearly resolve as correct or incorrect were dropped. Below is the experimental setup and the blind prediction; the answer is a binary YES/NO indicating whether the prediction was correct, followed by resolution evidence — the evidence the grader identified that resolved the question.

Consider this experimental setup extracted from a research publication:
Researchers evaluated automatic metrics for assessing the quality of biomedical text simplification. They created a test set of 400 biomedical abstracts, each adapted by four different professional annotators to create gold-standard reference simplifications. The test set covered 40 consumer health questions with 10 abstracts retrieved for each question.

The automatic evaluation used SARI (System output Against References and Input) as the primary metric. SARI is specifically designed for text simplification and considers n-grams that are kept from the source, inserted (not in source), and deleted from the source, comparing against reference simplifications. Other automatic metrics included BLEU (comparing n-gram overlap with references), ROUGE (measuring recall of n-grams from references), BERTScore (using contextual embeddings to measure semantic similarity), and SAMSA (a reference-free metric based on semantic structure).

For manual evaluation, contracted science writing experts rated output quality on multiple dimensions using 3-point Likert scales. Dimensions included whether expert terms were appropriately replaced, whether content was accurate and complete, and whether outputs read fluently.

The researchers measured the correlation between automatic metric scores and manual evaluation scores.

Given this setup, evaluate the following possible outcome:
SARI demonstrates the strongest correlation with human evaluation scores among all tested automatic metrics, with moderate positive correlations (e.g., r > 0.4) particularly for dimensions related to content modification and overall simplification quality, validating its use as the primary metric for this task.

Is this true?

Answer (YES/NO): NO